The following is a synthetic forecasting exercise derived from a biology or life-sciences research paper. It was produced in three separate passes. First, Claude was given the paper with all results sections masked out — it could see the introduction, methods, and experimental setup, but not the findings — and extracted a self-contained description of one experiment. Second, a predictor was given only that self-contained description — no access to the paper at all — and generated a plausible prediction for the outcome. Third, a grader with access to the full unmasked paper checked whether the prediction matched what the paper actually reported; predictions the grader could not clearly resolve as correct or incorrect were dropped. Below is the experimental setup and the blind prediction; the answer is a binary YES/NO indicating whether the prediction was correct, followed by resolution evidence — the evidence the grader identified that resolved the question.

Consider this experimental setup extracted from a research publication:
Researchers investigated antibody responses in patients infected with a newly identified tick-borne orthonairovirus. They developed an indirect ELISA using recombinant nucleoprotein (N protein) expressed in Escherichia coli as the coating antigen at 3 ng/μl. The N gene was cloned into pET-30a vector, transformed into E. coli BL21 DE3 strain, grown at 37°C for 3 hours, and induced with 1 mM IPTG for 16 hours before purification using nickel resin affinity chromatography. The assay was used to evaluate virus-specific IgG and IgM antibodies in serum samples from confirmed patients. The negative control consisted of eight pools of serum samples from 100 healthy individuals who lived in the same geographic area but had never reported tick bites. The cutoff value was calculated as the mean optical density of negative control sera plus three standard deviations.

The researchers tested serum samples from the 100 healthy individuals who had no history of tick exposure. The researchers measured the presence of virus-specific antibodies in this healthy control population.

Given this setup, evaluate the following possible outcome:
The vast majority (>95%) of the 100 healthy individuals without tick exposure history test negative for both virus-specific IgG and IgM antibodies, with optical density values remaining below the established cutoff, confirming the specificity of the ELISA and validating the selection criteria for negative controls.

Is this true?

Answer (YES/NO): YES